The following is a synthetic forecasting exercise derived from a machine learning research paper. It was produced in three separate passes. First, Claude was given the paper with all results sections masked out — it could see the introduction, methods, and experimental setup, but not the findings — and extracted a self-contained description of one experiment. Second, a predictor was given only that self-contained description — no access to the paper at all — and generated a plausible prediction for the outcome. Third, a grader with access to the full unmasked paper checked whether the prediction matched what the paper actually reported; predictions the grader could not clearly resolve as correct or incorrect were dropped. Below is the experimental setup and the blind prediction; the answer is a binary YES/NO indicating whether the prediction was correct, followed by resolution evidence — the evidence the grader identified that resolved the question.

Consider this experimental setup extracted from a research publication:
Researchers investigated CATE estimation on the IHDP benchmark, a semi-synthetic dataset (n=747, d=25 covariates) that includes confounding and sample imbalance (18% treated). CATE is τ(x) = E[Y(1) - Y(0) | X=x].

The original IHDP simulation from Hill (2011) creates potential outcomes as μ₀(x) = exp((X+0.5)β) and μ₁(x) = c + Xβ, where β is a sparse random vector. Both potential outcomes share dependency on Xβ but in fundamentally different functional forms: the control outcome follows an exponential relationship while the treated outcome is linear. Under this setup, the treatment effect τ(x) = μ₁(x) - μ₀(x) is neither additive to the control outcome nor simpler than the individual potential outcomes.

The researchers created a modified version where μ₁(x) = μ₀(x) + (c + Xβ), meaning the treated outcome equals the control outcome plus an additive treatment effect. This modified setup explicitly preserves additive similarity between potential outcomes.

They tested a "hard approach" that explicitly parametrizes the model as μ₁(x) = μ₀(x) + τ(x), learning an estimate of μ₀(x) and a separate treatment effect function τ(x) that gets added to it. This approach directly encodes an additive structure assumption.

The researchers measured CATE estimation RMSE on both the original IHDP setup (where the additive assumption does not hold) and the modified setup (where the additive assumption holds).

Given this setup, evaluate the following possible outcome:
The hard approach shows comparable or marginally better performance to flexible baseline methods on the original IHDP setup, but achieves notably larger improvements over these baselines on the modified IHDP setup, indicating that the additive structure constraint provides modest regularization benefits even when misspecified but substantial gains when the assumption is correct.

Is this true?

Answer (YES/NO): NO